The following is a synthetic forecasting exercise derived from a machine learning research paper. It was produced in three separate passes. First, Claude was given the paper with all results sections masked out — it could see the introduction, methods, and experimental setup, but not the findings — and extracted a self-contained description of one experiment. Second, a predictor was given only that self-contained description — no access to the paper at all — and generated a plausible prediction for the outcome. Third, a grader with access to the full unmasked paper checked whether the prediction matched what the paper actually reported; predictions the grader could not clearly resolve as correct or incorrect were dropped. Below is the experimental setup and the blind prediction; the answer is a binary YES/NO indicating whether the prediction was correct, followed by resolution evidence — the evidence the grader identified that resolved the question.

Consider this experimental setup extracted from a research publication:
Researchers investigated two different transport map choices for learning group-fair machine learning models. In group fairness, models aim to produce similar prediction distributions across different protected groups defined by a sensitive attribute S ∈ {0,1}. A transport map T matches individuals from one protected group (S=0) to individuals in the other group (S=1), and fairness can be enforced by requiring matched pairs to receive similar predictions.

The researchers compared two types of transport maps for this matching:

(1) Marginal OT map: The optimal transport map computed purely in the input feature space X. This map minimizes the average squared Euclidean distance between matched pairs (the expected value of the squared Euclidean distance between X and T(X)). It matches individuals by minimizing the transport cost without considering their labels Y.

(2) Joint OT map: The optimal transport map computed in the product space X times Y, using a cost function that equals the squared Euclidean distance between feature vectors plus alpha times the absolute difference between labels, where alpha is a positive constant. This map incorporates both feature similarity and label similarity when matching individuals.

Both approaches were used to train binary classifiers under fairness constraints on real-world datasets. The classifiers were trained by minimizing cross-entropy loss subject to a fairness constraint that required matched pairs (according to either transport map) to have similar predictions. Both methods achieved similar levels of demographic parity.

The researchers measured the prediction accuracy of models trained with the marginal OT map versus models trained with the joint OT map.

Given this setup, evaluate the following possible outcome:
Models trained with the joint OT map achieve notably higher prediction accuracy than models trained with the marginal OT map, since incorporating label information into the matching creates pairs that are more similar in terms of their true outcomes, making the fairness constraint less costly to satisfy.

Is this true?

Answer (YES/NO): NO